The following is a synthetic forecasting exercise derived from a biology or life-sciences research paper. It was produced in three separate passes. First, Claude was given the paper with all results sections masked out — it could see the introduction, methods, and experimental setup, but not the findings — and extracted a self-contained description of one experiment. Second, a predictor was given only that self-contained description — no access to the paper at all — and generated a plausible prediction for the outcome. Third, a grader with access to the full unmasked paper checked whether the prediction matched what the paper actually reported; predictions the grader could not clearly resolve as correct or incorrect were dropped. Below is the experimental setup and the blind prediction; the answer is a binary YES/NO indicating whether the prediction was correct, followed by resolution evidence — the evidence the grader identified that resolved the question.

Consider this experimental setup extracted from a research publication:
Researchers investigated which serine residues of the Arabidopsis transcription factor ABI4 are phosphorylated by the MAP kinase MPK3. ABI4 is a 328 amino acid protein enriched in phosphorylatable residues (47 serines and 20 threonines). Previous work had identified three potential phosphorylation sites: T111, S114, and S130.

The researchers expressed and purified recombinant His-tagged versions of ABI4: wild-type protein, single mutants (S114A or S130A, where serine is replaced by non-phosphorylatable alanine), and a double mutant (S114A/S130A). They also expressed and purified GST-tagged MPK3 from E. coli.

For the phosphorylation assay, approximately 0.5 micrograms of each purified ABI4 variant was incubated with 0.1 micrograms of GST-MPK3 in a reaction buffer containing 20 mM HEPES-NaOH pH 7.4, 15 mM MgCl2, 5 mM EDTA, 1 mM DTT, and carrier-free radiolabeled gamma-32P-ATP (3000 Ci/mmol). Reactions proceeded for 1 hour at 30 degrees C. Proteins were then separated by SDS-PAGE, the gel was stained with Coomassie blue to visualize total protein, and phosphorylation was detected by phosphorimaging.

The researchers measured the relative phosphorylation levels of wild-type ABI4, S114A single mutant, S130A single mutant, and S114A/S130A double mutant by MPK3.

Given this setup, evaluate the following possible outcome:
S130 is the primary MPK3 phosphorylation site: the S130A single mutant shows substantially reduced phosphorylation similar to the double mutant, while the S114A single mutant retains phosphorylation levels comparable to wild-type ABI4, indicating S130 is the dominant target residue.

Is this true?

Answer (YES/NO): NO